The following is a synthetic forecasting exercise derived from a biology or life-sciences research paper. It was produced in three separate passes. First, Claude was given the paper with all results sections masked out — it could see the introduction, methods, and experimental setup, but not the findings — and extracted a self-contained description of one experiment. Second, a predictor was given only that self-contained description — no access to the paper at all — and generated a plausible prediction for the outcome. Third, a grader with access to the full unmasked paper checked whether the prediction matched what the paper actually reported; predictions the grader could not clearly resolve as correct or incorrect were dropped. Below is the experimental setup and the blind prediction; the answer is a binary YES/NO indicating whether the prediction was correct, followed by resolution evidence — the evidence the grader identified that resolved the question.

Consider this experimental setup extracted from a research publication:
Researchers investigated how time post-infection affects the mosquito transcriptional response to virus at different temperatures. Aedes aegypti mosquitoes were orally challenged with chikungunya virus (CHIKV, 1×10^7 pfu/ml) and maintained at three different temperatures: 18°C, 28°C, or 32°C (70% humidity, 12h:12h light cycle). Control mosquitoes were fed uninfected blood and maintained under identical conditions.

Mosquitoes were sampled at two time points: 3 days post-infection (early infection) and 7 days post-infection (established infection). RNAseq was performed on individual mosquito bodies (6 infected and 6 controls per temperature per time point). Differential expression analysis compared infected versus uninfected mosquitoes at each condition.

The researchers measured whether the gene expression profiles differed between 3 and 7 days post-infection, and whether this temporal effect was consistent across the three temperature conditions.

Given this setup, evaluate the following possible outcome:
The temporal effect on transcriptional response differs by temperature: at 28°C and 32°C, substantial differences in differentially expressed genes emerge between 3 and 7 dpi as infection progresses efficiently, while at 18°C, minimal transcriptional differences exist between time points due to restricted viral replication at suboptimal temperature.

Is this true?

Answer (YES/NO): NO